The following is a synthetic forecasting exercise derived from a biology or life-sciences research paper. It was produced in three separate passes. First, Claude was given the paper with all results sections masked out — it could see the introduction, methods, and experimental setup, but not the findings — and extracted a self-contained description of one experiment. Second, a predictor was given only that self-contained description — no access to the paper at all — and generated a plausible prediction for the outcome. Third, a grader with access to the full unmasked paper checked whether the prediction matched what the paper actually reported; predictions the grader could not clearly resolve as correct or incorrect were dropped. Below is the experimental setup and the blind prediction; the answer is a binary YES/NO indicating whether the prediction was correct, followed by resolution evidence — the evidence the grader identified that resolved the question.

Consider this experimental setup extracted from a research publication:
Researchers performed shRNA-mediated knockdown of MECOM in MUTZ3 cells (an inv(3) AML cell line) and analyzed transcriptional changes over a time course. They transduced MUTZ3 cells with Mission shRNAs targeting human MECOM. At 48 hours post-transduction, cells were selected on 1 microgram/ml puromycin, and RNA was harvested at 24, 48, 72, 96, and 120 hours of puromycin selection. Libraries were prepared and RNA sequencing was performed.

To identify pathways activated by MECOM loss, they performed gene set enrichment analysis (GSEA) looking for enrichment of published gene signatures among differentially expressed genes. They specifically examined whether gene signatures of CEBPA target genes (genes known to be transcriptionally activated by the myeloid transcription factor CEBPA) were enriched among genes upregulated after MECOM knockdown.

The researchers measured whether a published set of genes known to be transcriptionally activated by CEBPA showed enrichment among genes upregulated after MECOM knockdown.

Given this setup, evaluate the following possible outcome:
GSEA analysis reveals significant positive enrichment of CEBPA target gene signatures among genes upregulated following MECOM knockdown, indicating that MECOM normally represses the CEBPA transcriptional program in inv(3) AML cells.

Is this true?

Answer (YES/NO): YES